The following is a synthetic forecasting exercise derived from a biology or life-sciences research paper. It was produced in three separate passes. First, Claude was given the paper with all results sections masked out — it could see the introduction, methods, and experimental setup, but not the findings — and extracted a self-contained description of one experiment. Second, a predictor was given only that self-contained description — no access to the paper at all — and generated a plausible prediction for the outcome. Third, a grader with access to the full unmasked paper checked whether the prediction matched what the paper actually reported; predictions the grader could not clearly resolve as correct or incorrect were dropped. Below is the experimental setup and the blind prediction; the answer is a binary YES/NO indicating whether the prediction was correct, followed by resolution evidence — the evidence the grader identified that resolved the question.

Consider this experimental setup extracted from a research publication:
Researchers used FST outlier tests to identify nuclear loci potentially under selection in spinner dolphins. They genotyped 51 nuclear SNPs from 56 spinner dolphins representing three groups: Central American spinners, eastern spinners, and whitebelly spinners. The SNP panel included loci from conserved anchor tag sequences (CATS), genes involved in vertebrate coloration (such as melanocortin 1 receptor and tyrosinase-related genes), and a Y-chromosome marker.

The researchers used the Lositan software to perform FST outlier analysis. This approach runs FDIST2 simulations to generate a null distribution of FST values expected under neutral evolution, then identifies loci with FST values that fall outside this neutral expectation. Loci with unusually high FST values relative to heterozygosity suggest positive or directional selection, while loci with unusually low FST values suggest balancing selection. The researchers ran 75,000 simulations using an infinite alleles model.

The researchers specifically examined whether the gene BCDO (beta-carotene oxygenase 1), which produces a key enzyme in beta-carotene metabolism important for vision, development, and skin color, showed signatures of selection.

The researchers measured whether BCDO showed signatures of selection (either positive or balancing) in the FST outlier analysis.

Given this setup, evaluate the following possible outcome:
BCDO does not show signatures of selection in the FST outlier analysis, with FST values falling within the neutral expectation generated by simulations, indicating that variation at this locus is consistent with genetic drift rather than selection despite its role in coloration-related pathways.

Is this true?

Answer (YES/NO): NO